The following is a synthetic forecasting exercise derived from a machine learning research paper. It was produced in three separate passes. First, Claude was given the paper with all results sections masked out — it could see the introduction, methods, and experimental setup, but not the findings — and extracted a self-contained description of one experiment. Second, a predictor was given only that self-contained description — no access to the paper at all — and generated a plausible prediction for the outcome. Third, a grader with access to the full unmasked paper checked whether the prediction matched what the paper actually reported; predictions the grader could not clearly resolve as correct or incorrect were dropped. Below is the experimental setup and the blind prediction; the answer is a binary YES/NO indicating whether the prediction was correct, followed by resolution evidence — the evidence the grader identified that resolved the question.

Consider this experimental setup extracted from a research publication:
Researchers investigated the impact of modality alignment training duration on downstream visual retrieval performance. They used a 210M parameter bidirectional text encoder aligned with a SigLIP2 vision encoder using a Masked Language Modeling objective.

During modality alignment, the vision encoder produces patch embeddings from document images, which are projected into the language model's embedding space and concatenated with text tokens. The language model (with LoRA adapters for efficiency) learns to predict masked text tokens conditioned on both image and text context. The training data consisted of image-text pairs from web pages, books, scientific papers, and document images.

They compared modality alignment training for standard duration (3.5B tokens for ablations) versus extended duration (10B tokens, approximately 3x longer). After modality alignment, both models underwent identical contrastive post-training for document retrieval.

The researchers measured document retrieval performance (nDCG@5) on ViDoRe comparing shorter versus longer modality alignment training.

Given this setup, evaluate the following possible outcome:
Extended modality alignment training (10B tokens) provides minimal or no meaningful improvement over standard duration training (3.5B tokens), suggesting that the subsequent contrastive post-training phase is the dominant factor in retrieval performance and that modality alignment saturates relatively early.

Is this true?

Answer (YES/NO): NO